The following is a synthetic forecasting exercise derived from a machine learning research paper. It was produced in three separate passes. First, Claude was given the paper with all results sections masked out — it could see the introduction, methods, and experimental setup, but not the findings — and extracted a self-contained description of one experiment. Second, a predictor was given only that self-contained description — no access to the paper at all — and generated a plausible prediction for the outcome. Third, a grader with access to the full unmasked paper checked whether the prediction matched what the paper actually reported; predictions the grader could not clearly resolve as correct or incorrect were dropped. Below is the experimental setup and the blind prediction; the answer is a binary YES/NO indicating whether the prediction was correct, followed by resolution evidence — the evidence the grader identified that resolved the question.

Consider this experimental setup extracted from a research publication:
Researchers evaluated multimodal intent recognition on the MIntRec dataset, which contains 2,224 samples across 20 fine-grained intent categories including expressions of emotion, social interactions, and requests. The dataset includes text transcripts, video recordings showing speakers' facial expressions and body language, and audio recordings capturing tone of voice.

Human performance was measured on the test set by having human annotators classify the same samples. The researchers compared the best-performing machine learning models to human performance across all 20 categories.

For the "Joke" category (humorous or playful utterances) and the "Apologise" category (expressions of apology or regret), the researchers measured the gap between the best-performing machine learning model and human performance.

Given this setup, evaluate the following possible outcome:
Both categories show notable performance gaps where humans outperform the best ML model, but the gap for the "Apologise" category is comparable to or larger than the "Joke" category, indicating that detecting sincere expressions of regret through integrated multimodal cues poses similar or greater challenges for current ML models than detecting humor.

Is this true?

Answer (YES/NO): NO